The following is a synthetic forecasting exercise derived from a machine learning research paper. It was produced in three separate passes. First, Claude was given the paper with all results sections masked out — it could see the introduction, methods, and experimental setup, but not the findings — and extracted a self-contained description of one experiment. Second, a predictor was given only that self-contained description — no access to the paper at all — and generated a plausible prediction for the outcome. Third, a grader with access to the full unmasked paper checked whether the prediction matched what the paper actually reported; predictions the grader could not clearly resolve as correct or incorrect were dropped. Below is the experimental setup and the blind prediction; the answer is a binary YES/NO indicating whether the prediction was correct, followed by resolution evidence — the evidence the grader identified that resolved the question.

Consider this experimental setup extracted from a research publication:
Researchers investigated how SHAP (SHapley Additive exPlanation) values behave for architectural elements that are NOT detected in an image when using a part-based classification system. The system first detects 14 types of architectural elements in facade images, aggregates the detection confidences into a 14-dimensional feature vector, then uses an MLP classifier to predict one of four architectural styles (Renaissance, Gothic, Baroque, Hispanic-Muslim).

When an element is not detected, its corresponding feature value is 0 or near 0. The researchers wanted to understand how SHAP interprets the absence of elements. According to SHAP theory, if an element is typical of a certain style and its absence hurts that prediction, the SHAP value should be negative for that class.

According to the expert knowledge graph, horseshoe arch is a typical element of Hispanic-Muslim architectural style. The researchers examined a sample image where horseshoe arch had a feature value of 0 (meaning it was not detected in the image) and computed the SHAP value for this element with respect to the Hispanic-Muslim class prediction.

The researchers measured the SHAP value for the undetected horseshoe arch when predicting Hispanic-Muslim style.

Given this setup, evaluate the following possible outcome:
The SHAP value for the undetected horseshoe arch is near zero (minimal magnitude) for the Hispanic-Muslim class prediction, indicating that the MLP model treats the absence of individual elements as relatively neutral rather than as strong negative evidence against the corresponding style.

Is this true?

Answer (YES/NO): NO